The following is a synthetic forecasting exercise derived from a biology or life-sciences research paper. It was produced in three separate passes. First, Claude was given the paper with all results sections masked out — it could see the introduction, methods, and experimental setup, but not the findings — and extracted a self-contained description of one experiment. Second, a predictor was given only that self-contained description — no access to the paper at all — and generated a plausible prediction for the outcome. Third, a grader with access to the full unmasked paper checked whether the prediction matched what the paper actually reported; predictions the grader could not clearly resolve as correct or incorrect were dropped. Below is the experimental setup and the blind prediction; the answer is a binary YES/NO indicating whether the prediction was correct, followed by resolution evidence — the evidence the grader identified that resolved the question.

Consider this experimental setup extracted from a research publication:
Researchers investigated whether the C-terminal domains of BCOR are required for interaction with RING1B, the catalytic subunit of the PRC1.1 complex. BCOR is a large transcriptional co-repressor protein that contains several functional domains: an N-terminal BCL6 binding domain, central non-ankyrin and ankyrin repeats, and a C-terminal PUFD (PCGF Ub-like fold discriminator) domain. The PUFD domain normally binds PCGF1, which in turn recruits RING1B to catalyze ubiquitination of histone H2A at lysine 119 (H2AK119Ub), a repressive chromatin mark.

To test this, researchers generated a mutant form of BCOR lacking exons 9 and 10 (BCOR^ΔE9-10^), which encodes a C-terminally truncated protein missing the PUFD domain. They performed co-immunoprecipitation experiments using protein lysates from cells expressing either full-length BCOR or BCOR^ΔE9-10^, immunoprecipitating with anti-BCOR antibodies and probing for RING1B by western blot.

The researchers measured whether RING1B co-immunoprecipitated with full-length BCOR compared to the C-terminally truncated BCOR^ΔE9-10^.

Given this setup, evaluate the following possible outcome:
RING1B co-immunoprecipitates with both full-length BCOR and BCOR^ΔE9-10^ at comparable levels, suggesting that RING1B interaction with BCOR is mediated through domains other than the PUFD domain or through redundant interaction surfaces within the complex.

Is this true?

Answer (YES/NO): NO